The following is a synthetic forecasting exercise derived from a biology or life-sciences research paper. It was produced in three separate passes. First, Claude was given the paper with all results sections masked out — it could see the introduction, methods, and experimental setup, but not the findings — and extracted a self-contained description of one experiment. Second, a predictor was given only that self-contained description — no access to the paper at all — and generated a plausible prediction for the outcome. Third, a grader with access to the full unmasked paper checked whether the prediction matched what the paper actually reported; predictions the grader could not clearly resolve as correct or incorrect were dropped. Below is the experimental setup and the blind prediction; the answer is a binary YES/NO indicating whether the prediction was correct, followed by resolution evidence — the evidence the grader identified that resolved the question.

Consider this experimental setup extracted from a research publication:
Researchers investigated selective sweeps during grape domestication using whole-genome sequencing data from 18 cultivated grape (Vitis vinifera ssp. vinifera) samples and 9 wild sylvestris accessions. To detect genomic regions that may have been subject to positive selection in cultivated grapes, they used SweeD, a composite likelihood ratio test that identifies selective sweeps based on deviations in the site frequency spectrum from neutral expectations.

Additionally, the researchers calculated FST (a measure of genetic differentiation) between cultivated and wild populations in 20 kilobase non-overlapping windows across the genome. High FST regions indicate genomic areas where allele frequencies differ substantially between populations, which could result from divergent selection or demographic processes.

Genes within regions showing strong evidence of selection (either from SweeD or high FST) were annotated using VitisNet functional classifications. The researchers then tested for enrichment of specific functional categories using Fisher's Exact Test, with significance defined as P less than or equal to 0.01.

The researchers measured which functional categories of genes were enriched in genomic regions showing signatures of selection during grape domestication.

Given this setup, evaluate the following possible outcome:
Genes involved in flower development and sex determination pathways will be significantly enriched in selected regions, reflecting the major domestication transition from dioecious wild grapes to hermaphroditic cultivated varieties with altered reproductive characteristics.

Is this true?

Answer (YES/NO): NO